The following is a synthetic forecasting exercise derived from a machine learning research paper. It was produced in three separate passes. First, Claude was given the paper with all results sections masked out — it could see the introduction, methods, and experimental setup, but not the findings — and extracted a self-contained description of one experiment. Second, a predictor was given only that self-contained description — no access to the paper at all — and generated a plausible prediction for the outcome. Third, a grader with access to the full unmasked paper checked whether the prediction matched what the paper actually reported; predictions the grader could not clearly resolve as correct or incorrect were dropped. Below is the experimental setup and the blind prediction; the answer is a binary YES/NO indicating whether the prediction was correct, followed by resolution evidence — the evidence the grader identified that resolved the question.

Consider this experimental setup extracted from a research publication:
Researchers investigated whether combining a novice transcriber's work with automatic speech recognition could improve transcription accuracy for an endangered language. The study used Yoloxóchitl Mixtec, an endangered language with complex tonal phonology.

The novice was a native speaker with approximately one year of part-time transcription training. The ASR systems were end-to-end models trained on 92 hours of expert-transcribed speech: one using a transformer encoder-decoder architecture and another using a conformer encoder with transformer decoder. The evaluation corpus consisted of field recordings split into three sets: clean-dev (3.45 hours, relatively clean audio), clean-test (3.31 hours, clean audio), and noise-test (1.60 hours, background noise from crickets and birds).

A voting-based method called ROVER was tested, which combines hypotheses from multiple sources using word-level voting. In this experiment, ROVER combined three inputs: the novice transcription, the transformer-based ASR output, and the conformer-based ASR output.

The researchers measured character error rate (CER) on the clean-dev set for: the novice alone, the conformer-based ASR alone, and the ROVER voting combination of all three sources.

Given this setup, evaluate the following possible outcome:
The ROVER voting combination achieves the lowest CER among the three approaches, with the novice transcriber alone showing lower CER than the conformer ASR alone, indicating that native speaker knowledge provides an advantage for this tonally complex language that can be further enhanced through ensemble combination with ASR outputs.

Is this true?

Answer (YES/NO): YES